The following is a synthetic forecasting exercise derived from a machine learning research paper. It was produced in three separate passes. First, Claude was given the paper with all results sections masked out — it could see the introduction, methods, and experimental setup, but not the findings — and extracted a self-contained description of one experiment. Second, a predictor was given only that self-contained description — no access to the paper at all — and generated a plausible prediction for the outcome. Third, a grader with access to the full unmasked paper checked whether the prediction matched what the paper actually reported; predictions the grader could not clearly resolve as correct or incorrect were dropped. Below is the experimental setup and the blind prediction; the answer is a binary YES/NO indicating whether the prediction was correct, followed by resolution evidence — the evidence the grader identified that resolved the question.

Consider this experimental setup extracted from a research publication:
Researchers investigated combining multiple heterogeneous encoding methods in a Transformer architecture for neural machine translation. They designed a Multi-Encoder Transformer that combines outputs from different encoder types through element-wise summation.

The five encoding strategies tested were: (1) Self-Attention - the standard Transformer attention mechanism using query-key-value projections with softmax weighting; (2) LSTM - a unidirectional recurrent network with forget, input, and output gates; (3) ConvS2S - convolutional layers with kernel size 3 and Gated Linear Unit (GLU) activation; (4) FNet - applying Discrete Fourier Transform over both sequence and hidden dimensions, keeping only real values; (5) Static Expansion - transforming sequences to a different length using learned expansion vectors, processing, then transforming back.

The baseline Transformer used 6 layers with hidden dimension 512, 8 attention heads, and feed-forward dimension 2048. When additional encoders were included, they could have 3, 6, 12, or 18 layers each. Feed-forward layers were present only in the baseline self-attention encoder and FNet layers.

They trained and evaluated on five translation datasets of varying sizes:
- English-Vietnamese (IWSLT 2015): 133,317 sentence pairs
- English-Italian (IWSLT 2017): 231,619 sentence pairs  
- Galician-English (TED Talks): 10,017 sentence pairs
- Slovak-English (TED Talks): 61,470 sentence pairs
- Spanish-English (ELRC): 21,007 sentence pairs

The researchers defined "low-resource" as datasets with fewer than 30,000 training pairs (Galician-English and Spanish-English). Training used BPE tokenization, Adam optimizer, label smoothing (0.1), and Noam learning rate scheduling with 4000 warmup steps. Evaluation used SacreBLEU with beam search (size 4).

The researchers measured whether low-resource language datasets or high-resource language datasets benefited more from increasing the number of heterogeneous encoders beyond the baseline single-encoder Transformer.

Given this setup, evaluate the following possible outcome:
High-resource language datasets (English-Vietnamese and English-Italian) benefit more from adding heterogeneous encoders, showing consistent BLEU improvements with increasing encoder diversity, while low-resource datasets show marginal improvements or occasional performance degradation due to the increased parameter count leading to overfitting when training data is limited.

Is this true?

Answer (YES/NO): NO